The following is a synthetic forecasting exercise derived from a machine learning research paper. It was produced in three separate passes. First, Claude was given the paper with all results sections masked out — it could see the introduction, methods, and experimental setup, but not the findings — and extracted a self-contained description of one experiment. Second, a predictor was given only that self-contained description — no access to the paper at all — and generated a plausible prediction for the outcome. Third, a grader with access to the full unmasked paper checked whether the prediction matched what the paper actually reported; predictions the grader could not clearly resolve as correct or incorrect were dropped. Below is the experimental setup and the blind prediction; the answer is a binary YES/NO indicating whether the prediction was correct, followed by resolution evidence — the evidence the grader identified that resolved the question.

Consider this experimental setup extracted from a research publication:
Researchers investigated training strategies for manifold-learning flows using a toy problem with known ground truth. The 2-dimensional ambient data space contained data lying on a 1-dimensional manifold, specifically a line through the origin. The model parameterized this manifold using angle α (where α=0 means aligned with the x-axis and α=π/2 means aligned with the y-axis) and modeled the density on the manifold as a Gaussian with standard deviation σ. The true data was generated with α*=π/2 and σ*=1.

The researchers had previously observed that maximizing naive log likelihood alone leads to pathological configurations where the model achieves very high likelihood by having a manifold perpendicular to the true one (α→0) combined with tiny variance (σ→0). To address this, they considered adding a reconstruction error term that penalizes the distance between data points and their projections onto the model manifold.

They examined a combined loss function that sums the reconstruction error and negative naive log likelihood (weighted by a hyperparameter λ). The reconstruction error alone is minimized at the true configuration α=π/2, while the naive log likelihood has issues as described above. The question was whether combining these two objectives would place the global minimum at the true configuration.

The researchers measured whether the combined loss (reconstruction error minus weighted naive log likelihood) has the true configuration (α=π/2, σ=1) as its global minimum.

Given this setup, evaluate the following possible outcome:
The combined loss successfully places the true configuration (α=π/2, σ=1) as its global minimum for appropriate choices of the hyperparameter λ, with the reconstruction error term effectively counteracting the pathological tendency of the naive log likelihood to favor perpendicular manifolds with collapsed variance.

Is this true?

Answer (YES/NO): NO